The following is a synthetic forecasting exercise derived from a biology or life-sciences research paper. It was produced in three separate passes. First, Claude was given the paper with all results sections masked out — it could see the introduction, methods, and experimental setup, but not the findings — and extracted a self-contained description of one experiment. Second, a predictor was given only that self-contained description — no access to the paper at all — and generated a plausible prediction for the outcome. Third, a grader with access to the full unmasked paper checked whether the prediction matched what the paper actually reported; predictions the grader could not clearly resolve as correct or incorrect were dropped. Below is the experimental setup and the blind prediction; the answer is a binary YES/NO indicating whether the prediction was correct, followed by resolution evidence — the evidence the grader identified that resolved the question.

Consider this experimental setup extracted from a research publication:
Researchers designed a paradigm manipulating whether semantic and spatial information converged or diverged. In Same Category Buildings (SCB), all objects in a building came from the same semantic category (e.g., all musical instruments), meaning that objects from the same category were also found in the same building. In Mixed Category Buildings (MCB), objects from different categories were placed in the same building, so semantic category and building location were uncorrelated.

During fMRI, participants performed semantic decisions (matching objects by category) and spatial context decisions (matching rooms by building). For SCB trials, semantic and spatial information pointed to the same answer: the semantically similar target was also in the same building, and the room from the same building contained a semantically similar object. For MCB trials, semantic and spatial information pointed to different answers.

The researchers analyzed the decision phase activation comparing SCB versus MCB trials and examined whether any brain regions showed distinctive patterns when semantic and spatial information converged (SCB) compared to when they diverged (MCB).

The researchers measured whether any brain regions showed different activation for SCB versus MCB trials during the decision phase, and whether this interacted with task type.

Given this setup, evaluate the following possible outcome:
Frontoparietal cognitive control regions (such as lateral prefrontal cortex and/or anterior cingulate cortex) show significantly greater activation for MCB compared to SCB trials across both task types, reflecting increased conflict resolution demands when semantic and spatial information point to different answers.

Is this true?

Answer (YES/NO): NO